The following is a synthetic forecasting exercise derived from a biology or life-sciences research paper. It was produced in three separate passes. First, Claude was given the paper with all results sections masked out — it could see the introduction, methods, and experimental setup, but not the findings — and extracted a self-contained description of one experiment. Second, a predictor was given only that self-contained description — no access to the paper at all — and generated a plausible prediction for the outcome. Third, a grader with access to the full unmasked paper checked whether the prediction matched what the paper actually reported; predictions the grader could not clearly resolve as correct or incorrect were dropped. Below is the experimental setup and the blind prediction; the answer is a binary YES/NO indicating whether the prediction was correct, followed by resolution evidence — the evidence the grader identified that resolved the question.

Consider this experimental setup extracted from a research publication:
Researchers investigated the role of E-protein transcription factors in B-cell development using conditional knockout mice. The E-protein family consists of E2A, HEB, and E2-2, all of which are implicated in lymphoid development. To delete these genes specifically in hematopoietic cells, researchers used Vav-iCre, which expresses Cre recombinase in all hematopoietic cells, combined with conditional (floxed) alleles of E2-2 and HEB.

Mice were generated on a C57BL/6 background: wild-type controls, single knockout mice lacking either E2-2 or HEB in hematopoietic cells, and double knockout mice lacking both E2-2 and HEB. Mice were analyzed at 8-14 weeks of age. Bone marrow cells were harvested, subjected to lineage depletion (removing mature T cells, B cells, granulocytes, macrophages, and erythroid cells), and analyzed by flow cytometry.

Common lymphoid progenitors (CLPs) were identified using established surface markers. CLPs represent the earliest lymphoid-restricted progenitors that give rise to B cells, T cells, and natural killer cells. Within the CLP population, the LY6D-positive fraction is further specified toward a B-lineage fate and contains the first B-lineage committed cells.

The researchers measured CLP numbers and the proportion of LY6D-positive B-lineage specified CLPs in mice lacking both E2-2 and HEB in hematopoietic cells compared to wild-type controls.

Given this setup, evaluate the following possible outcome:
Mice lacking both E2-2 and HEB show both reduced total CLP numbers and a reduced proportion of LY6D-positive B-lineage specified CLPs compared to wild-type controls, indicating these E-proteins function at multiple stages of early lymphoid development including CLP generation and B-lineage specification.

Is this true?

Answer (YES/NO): YES